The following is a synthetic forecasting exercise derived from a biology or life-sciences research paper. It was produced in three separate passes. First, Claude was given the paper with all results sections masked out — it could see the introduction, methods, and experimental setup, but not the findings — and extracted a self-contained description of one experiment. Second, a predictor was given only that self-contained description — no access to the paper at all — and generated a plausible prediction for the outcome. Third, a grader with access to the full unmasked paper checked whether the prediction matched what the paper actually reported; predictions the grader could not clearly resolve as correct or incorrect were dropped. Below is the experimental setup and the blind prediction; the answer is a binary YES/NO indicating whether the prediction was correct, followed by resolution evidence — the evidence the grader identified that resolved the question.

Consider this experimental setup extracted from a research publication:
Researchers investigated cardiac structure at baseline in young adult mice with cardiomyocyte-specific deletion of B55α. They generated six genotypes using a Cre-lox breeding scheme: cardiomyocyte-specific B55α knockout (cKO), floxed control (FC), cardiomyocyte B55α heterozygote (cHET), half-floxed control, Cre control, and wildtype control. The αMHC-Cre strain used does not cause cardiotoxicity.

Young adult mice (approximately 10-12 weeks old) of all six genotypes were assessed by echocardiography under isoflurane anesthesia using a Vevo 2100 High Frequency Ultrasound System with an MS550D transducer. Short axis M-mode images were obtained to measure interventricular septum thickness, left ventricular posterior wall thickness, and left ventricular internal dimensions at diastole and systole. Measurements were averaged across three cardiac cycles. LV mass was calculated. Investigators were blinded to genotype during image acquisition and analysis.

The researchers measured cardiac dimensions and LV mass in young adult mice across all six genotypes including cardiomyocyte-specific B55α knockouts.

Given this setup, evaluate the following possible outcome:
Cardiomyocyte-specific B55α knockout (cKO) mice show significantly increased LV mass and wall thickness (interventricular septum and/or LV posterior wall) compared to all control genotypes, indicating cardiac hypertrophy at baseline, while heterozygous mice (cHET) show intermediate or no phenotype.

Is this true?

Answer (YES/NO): NO